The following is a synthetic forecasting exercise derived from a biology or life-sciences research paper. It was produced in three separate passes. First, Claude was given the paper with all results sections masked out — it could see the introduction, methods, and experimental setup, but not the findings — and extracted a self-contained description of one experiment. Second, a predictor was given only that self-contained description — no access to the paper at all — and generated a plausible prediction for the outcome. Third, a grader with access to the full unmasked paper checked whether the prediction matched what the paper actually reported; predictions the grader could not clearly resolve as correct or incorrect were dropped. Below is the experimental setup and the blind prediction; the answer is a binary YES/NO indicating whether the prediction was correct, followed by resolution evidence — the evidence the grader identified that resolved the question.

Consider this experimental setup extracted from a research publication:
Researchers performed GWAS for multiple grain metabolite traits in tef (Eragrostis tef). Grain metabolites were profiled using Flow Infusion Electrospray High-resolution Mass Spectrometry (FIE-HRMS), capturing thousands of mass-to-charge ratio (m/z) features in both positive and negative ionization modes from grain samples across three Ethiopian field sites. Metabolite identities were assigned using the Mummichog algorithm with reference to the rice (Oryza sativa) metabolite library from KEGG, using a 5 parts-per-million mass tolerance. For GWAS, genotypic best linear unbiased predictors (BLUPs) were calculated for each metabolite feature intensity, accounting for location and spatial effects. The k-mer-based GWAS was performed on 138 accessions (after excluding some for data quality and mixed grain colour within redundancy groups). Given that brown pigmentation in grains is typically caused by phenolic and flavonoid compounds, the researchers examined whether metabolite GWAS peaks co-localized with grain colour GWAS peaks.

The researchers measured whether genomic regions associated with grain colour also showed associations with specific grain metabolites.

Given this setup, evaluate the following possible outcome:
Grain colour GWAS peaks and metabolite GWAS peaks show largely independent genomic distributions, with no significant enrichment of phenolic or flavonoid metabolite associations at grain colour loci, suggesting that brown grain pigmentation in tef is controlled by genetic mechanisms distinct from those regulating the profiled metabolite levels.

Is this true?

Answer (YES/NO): NO